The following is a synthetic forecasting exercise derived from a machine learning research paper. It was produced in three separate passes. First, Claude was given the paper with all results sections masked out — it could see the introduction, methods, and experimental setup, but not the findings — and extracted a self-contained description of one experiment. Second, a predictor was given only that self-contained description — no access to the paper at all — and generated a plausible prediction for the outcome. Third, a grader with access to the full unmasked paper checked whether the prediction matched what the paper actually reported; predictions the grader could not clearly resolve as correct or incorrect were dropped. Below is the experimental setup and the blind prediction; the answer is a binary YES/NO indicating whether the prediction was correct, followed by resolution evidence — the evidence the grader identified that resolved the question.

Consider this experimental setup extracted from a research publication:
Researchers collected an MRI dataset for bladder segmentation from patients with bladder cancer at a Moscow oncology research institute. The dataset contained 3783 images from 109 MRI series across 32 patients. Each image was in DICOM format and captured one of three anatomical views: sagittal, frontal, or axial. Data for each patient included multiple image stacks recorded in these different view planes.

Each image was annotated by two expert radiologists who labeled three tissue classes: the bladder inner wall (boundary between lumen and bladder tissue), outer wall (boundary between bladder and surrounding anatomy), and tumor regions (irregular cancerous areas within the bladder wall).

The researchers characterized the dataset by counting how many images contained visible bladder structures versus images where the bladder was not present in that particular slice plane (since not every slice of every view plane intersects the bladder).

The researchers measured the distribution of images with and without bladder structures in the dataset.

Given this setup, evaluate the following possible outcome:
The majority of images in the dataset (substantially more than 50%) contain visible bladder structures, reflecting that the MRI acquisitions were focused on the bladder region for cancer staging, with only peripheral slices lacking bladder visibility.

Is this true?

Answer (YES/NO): NO